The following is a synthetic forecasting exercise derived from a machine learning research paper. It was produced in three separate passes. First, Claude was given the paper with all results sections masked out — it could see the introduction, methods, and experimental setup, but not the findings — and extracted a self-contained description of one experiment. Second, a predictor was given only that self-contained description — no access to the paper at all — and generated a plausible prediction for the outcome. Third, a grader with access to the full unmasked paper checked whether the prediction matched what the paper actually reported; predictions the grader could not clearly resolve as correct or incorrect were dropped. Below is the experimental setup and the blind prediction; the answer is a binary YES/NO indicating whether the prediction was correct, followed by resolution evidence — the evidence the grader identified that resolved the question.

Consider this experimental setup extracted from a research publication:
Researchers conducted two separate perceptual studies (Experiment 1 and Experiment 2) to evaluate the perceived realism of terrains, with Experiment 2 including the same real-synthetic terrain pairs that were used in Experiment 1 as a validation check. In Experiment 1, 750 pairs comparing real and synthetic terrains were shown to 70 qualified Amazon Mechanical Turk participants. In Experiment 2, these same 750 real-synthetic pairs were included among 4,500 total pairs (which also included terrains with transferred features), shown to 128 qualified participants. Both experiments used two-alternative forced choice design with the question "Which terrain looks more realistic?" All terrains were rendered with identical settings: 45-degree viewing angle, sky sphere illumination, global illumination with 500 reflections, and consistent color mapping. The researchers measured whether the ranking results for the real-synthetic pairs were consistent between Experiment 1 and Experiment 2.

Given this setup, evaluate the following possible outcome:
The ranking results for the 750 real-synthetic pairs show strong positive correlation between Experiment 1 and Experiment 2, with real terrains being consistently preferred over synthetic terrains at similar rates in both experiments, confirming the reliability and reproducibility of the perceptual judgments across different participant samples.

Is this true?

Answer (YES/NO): YES